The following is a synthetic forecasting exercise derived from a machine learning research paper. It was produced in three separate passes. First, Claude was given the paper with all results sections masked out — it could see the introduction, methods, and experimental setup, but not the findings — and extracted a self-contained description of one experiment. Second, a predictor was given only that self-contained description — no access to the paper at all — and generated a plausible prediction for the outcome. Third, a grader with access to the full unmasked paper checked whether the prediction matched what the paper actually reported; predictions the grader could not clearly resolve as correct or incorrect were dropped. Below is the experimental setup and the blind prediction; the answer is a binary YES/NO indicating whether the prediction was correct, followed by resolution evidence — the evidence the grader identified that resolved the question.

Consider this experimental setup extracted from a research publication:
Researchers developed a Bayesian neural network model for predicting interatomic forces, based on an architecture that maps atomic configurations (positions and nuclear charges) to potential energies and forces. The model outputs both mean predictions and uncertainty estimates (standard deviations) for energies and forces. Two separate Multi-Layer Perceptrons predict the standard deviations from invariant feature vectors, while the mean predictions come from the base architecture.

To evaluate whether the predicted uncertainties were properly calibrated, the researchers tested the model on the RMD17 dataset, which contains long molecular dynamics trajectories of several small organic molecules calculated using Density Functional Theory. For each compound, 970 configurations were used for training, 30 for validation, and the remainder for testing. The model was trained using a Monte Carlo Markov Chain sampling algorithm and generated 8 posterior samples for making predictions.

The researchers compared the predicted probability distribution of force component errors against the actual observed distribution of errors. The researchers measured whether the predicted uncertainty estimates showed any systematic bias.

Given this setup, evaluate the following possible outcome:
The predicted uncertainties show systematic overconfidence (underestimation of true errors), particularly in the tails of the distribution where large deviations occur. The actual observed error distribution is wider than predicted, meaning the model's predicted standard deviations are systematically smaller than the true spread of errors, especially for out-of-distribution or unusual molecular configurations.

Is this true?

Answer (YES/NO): YES